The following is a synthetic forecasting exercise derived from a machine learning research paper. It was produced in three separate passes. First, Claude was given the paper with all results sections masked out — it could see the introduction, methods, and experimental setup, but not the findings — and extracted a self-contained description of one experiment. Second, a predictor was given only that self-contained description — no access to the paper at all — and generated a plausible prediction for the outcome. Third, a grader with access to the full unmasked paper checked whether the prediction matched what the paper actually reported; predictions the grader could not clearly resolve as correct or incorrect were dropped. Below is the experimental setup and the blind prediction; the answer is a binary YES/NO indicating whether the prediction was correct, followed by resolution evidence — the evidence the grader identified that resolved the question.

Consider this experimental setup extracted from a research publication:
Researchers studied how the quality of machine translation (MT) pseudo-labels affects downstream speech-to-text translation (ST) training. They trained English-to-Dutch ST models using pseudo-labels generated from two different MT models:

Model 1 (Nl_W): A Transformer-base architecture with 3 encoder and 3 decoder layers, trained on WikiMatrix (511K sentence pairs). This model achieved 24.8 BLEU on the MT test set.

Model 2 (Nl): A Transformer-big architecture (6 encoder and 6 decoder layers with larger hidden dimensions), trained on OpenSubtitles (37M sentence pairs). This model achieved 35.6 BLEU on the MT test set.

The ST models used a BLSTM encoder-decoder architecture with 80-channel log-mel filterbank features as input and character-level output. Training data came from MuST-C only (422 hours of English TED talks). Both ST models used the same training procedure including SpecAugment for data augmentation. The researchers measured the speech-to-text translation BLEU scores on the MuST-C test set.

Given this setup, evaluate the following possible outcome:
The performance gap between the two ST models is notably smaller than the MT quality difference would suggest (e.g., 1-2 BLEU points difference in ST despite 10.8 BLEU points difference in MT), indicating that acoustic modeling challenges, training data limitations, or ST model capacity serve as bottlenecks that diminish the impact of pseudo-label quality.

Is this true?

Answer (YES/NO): NO